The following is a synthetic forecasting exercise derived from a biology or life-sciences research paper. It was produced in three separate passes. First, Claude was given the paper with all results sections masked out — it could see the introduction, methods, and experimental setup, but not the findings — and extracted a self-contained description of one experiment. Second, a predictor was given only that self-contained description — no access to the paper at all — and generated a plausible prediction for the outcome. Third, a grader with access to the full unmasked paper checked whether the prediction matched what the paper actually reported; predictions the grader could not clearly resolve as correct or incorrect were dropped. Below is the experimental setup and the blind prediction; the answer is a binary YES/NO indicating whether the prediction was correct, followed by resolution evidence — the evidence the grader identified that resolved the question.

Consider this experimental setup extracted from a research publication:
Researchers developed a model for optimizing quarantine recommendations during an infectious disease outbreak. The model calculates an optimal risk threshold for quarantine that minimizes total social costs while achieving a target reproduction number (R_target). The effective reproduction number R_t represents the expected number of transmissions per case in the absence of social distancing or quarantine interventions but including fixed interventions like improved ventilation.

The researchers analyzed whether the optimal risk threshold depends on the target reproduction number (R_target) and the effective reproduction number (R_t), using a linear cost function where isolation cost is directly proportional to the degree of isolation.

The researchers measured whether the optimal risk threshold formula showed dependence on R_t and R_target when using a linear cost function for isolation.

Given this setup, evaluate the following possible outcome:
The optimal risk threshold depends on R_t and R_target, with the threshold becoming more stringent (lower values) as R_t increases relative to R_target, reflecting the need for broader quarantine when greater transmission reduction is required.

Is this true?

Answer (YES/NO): NO